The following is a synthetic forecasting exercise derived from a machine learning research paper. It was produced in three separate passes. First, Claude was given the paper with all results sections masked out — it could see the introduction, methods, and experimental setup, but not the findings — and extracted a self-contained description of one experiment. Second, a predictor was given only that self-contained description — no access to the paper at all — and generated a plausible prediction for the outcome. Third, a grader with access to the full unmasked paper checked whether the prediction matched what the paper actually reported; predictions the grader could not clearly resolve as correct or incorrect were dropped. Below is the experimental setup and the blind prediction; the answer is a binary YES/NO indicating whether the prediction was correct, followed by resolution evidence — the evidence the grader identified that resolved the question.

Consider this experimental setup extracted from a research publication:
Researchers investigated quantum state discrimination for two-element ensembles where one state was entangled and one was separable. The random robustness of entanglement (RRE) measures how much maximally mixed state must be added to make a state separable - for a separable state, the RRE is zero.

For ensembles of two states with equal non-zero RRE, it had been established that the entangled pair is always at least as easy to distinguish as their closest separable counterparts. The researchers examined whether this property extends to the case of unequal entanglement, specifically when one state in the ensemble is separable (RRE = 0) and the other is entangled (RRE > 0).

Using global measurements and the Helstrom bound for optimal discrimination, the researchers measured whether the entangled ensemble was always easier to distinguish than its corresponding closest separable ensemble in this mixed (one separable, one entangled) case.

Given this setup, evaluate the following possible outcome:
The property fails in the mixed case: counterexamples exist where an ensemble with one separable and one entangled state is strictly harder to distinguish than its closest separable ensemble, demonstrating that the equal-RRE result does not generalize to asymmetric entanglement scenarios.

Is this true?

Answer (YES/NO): YES